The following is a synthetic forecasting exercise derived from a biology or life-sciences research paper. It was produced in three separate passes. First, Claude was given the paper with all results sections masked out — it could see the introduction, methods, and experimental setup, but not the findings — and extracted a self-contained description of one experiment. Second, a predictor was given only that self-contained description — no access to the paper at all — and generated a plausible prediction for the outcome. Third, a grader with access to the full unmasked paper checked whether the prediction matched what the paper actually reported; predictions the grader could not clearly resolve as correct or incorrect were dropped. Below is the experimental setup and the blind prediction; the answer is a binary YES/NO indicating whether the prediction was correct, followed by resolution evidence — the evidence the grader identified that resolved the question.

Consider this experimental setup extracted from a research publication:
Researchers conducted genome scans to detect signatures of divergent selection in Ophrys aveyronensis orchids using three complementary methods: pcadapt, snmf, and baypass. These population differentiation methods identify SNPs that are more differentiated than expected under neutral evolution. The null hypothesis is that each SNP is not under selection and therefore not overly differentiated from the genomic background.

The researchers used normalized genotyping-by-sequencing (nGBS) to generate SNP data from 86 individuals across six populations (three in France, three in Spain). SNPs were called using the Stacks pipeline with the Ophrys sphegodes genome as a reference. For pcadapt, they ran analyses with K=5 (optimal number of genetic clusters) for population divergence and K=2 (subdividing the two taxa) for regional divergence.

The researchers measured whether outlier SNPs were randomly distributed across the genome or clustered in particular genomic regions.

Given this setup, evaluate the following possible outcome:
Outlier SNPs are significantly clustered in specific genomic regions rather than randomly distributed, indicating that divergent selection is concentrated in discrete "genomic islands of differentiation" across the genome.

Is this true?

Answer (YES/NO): YES